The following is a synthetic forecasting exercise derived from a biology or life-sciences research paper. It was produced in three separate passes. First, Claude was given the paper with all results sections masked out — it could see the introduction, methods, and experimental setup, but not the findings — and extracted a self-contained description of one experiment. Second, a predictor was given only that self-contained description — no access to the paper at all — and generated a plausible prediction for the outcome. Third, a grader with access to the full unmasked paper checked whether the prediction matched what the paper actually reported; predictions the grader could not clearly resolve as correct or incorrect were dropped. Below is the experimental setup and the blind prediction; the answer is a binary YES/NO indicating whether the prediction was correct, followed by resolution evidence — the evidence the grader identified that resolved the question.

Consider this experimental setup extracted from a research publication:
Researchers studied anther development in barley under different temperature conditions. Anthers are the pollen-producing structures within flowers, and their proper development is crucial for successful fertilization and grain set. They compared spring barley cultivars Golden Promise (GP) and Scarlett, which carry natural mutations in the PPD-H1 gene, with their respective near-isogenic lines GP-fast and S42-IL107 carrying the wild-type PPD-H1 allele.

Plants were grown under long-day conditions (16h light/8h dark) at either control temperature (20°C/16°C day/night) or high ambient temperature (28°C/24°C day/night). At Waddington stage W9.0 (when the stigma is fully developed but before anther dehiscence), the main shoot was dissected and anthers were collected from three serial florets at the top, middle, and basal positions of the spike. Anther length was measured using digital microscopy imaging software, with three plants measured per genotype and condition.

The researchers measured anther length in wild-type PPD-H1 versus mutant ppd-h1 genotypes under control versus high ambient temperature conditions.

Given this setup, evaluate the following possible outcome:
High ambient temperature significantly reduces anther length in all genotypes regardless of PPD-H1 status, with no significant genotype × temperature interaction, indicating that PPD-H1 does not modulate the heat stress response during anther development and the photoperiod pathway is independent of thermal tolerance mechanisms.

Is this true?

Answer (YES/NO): NO